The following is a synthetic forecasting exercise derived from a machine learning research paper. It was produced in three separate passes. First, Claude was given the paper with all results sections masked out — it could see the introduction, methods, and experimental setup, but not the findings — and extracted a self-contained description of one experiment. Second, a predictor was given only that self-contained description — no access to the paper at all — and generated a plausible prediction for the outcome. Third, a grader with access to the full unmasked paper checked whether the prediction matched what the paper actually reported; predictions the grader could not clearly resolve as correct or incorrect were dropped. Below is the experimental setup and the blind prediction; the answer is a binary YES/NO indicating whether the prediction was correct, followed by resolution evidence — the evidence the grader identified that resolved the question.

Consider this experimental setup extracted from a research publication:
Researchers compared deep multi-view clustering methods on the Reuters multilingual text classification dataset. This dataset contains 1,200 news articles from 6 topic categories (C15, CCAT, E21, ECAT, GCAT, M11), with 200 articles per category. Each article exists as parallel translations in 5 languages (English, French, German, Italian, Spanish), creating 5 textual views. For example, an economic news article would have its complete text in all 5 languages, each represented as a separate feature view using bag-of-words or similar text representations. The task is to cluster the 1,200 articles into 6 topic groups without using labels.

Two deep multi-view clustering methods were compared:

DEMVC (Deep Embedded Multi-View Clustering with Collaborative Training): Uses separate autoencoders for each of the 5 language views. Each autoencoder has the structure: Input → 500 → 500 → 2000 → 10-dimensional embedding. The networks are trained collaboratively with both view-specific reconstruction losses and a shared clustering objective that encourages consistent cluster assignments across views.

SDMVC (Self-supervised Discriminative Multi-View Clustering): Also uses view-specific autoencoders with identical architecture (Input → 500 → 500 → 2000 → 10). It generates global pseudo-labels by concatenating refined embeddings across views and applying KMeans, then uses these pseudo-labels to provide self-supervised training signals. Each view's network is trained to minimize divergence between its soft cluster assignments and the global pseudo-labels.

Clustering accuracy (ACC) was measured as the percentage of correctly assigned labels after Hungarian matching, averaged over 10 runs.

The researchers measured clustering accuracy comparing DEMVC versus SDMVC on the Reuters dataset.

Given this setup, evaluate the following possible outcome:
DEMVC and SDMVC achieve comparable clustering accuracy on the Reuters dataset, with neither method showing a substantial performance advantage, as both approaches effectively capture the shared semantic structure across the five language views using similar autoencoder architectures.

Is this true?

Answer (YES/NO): YES